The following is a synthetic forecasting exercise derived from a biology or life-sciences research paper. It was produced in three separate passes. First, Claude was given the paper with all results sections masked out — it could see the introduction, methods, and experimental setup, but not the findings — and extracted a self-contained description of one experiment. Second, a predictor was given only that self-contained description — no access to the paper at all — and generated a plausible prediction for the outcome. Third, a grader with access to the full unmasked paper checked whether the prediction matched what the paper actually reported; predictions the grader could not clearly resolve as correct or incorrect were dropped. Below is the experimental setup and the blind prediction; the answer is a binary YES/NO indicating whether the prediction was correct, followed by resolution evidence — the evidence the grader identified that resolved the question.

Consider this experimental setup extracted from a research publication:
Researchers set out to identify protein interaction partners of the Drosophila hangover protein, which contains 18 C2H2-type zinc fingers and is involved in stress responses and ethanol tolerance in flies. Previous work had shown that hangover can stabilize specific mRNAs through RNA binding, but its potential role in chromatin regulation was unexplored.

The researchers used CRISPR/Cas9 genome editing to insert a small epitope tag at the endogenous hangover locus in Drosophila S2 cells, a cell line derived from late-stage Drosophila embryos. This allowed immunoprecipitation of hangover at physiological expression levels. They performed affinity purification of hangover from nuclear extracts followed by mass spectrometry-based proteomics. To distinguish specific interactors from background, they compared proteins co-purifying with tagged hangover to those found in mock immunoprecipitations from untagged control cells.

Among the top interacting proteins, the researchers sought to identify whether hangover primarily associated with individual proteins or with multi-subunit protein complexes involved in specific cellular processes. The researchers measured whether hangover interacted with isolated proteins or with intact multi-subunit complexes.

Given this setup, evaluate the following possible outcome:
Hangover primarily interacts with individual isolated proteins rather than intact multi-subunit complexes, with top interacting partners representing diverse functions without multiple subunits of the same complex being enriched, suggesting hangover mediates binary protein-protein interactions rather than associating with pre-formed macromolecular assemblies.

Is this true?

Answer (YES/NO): NO